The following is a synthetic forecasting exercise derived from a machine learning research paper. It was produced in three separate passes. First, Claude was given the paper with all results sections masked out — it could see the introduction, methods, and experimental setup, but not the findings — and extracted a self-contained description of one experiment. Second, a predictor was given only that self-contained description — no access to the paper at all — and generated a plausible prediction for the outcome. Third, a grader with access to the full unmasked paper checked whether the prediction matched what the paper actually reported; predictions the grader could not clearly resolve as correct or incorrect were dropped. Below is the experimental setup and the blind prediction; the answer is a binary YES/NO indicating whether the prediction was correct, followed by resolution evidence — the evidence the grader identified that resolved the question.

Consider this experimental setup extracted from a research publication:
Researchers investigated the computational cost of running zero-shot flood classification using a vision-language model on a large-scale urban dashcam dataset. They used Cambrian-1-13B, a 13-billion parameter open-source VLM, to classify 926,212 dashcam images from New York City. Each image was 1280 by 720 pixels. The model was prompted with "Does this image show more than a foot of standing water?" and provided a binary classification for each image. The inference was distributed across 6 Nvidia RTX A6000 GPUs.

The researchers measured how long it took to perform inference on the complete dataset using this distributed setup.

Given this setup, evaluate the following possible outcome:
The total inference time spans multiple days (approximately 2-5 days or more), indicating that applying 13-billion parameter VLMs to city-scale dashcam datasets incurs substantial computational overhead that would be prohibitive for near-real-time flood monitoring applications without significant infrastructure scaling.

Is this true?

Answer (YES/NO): YES